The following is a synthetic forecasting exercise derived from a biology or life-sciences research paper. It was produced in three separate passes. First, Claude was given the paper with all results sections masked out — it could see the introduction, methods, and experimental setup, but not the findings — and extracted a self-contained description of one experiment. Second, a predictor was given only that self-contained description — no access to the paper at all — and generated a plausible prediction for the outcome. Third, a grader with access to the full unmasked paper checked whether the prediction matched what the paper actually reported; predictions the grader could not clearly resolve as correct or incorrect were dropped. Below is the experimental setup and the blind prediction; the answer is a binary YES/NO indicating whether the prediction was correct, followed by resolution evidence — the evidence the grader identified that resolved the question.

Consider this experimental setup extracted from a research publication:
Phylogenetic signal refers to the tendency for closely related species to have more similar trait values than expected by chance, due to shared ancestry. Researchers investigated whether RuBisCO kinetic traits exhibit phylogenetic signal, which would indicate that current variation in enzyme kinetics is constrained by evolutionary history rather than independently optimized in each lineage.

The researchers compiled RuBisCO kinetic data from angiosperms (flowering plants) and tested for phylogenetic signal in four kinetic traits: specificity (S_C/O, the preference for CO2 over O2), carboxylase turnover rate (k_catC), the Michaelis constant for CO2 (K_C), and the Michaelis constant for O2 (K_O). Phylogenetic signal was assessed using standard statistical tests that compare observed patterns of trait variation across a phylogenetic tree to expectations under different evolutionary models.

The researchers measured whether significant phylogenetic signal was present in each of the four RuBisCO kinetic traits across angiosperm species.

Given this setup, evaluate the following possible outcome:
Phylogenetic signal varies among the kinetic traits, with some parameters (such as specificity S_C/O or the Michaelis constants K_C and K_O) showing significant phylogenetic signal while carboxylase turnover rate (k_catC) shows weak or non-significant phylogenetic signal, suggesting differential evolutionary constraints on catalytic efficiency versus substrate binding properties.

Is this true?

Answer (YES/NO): NO